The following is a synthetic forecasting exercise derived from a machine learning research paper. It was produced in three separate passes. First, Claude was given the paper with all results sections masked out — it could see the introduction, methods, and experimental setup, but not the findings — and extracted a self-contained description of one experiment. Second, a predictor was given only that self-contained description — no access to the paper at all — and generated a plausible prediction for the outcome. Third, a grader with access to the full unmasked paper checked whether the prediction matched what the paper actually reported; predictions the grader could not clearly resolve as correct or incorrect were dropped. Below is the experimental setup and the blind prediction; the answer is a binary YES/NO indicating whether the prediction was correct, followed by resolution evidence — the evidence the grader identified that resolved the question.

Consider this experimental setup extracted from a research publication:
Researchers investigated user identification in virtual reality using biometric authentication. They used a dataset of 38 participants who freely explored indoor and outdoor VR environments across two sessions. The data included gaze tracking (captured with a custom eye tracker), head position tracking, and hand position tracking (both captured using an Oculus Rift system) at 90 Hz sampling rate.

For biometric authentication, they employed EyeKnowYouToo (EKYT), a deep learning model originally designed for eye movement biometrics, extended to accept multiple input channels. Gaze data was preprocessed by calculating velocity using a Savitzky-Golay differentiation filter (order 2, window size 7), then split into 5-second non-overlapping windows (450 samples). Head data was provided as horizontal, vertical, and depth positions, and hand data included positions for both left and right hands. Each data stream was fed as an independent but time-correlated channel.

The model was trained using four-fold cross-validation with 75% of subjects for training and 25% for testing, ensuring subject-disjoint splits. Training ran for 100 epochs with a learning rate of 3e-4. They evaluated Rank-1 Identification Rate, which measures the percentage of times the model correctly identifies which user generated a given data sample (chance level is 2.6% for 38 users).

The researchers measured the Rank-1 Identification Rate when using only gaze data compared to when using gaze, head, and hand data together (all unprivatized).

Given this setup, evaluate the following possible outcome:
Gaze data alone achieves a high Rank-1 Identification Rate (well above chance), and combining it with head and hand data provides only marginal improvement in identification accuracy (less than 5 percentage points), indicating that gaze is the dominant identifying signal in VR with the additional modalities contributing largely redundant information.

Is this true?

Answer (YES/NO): NO